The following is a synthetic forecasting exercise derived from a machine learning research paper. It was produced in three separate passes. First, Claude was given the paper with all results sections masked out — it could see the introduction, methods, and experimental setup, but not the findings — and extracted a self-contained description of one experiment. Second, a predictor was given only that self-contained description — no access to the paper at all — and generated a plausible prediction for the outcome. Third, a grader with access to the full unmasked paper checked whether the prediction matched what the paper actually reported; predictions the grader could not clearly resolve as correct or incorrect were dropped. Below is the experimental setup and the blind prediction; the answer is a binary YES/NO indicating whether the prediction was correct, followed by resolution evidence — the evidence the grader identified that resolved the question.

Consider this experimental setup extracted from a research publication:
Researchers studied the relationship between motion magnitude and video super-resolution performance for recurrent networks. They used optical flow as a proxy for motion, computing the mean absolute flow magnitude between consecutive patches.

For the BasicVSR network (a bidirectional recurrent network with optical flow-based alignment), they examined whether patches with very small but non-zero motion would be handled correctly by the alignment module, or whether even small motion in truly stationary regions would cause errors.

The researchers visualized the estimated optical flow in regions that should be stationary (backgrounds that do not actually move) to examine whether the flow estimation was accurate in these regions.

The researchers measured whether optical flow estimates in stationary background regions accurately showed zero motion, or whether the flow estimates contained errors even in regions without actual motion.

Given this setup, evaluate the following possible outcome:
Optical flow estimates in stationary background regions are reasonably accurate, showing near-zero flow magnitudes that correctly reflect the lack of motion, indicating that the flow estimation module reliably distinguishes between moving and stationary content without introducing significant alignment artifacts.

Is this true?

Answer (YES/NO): NO